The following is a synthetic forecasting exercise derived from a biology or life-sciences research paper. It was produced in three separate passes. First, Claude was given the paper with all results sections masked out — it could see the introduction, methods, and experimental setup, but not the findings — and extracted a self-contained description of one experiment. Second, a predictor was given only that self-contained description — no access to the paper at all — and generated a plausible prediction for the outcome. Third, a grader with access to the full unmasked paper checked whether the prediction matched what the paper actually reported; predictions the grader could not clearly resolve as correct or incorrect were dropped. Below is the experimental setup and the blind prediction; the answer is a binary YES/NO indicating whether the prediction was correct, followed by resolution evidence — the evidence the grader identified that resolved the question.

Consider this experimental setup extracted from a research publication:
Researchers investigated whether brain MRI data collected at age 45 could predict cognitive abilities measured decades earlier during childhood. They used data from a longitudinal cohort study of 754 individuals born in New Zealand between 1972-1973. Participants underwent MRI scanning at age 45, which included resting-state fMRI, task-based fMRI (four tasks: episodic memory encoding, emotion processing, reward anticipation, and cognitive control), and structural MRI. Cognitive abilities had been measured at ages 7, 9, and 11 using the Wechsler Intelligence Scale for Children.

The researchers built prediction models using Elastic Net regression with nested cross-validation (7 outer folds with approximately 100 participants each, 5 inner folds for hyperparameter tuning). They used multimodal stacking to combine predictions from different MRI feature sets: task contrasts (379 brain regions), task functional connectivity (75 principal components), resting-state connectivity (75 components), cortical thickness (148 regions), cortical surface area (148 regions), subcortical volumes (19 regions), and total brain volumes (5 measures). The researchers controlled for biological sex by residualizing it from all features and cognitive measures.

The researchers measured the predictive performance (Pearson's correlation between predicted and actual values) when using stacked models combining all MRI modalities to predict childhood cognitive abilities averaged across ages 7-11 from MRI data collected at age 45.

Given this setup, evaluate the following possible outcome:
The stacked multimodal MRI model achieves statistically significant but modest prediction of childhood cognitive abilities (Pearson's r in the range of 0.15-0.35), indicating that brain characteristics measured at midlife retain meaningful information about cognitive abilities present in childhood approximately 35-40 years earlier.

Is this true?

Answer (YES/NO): NO